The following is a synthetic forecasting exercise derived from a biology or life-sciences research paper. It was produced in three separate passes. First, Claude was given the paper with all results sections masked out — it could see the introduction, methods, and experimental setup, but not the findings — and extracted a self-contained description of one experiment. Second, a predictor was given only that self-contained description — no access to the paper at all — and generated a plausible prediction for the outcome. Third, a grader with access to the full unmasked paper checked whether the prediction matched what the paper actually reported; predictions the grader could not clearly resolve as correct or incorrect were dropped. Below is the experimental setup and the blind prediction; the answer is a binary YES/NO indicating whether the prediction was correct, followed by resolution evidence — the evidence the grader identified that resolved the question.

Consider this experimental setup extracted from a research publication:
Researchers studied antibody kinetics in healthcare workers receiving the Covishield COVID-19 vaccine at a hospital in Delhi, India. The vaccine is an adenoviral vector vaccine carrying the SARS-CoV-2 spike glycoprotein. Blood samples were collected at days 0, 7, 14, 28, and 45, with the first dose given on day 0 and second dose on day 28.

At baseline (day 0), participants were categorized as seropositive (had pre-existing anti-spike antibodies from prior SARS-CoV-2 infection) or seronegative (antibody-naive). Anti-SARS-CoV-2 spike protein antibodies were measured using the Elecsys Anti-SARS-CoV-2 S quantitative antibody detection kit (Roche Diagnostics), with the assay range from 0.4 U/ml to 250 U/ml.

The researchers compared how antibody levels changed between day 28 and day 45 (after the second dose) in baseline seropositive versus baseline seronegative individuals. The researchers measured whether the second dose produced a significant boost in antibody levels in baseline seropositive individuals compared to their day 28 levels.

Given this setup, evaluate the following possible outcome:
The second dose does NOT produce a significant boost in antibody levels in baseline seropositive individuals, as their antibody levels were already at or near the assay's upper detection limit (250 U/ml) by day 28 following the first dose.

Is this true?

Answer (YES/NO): YES